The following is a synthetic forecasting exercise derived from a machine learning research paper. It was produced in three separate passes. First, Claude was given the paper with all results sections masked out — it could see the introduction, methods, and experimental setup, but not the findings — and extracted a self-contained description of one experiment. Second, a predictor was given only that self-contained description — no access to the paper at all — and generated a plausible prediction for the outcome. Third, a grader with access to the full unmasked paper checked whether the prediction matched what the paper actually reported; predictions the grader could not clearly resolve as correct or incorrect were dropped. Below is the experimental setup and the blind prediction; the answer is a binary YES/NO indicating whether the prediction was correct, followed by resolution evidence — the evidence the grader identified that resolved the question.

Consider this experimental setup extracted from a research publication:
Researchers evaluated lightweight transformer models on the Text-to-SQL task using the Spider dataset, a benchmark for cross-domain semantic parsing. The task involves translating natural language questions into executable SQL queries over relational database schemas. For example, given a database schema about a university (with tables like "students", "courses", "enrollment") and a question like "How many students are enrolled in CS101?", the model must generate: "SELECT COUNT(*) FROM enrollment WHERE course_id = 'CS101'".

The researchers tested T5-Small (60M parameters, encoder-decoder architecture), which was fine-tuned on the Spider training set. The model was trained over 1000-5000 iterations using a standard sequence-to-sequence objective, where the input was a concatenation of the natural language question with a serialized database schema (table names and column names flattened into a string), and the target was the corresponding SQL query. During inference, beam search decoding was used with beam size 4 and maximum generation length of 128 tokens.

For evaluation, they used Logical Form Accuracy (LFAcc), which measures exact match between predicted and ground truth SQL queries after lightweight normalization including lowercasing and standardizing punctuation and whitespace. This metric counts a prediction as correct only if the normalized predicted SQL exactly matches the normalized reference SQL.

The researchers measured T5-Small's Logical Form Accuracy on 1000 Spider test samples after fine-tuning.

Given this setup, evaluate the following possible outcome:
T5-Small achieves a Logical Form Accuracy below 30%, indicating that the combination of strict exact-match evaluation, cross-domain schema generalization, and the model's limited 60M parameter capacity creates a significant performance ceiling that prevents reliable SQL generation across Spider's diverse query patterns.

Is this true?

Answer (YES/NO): YES